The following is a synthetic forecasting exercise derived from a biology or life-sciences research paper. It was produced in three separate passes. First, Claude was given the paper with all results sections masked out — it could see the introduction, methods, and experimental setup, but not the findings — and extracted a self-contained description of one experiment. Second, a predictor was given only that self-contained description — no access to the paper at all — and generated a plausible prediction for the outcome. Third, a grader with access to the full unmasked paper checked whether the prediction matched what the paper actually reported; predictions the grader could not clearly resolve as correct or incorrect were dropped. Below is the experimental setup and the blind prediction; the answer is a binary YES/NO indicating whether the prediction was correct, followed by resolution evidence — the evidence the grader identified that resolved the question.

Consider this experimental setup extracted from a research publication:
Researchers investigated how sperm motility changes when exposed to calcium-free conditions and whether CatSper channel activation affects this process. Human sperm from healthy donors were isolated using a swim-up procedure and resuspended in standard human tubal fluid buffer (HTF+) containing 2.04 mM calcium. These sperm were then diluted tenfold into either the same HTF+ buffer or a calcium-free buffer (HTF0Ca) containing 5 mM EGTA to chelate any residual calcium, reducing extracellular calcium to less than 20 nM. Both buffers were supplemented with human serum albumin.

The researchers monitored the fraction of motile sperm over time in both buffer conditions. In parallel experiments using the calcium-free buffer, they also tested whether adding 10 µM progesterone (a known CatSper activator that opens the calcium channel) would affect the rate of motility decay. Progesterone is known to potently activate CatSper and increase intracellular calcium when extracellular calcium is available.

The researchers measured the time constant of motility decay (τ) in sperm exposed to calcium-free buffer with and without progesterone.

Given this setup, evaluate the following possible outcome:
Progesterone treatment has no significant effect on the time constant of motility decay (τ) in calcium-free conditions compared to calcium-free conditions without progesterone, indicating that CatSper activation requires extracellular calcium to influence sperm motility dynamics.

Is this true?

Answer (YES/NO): NO